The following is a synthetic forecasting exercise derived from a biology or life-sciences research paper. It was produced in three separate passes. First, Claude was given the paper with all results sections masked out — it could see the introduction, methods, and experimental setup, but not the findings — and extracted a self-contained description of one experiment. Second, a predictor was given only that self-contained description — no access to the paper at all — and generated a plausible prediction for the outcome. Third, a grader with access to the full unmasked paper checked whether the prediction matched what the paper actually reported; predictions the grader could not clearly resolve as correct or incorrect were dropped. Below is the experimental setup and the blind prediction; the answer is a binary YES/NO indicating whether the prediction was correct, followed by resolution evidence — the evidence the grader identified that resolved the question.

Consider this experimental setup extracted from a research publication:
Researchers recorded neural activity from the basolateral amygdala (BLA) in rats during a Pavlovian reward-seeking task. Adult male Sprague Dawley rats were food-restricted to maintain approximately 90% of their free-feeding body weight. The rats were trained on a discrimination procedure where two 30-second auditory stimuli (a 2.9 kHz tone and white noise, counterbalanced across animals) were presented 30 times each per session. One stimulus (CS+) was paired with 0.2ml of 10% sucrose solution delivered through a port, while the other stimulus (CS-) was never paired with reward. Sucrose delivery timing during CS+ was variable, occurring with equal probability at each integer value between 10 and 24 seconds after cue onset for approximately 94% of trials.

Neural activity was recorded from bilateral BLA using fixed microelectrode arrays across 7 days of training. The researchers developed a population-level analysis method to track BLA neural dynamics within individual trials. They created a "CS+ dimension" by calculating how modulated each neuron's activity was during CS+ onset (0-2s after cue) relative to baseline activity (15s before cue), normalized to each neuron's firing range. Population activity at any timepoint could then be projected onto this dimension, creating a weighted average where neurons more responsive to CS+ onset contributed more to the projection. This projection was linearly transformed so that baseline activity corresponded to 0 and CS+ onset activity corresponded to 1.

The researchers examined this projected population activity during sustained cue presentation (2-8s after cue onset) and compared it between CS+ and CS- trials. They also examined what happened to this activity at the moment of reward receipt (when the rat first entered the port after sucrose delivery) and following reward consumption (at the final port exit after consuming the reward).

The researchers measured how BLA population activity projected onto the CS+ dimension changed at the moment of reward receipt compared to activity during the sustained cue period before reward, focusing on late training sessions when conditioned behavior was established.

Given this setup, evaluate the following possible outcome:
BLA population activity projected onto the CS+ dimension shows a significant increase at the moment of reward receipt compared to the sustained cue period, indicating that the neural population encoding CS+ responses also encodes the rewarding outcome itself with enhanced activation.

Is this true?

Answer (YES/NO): NO